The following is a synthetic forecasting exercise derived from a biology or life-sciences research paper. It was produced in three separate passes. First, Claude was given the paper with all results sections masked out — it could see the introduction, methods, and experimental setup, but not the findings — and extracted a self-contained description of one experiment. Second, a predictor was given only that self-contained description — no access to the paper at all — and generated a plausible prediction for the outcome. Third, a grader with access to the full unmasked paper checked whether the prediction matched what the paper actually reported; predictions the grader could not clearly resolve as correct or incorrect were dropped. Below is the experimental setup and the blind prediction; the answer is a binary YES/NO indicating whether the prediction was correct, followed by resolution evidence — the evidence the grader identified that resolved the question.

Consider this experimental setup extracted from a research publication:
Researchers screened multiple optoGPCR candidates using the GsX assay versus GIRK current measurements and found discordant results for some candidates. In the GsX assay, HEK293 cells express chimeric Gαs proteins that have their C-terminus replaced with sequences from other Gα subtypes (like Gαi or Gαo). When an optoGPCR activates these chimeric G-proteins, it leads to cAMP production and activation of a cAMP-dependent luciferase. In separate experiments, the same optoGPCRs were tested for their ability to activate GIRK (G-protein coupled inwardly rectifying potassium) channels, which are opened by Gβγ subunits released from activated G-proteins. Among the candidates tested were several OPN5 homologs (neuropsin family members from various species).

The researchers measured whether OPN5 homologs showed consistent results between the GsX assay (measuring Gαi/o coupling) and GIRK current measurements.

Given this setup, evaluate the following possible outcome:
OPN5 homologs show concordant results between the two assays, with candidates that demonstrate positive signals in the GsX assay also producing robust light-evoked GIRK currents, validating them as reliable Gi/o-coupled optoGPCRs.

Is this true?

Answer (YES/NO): NO